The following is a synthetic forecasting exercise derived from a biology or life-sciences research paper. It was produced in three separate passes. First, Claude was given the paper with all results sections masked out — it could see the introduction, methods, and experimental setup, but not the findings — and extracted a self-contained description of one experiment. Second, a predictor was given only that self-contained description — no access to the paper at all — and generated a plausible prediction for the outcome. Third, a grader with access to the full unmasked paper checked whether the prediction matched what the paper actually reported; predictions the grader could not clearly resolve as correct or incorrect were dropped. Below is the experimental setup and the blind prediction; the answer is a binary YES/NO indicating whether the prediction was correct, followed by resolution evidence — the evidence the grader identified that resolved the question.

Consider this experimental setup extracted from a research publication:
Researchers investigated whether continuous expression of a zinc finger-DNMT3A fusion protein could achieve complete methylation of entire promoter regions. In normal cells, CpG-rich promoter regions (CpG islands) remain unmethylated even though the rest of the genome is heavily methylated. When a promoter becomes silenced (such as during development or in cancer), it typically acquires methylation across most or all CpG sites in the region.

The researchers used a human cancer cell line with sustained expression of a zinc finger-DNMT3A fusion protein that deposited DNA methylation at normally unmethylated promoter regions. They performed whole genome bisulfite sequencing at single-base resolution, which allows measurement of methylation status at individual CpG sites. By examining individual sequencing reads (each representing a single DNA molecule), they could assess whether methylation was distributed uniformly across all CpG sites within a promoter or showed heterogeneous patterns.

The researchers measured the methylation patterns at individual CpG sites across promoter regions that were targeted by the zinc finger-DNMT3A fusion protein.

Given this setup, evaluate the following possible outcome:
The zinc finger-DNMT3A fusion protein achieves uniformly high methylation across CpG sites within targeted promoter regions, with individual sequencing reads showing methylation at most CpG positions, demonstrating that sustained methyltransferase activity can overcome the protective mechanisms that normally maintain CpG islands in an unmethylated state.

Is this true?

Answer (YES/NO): NO